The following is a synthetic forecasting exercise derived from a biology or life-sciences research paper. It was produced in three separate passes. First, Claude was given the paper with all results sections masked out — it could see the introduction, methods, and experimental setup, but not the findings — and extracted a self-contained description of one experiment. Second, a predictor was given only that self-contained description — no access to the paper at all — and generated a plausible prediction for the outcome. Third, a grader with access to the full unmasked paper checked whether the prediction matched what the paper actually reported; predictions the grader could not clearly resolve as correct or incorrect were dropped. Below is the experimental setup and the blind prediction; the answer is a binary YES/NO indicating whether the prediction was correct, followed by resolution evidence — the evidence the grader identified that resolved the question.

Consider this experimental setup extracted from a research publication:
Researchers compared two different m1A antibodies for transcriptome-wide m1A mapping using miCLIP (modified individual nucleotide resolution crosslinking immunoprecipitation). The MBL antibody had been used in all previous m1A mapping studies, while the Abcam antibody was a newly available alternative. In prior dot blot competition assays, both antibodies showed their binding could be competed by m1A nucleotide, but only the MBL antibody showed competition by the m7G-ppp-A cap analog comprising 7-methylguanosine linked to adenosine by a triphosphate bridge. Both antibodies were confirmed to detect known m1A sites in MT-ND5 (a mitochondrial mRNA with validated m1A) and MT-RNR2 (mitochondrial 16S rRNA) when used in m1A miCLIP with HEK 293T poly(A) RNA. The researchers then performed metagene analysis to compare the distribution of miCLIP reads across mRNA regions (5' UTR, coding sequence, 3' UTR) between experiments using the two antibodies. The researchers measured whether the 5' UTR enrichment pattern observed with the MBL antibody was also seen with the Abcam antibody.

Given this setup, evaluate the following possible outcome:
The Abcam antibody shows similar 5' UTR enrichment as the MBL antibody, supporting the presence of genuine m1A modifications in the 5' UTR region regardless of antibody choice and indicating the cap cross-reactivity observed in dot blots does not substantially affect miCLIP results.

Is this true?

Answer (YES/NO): NO